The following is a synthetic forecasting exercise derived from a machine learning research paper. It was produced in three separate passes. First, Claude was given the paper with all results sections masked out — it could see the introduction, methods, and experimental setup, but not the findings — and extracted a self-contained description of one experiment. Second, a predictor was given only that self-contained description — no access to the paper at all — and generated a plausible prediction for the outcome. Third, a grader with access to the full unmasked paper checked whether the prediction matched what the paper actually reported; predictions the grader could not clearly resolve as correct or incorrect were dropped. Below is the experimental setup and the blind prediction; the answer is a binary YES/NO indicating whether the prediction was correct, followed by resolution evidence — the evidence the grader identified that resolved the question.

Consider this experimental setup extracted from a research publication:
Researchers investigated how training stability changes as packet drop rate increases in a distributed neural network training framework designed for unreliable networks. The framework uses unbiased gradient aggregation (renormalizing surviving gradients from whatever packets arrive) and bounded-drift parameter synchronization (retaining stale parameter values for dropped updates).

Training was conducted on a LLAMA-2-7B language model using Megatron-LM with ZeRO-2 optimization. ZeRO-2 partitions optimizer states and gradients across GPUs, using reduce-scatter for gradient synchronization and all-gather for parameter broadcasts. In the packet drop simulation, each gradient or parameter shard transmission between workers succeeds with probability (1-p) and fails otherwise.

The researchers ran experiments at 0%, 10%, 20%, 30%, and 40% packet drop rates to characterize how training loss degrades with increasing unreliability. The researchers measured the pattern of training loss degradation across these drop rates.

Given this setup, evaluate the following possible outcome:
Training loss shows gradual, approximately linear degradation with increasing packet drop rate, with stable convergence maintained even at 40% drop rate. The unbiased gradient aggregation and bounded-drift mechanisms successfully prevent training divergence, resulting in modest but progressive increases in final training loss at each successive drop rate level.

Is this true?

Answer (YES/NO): NO